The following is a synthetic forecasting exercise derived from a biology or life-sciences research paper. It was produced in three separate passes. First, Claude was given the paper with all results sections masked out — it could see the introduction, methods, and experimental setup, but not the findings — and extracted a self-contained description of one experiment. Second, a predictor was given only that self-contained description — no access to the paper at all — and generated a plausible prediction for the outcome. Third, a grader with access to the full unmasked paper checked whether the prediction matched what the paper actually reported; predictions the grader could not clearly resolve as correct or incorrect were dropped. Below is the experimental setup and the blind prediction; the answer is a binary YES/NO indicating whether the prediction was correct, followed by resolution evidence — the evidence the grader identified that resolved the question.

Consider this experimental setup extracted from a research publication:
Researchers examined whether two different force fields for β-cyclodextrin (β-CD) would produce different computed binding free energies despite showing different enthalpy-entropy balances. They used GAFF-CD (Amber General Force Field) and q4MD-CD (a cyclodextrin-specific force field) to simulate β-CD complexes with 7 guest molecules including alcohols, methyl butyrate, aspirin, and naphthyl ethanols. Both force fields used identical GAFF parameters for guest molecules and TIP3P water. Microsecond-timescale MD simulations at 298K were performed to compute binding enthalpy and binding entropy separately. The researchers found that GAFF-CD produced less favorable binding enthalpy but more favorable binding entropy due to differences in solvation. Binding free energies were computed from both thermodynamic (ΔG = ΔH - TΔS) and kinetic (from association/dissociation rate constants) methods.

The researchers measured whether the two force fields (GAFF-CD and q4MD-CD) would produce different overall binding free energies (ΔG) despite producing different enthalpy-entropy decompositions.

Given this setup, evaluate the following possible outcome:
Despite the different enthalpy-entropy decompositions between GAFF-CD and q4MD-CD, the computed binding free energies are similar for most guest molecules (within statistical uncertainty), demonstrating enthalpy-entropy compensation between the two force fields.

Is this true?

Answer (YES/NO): YES